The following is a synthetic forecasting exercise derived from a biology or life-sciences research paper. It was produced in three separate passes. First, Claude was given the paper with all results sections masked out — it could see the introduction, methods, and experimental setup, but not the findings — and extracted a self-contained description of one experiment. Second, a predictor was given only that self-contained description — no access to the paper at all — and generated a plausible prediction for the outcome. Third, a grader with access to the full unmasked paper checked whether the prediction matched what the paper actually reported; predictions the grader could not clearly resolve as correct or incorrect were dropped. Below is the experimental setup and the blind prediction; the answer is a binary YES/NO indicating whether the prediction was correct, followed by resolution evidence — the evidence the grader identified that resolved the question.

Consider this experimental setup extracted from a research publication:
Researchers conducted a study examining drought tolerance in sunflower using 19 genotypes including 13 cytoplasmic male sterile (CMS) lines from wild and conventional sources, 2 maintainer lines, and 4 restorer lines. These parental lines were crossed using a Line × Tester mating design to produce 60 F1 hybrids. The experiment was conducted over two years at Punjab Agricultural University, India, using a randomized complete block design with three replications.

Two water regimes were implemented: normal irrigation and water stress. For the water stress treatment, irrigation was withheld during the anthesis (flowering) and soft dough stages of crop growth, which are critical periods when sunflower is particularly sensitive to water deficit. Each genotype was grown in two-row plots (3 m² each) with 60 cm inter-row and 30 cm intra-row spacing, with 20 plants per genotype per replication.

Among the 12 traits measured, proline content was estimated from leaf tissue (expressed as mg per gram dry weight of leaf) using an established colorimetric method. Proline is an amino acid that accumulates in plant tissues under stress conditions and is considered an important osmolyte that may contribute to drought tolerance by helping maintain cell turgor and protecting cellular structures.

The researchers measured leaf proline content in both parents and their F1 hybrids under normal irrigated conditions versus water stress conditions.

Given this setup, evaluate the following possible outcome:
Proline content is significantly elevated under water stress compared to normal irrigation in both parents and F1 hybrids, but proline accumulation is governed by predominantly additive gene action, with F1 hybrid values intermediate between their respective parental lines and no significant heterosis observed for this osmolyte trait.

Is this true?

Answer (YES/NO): NO